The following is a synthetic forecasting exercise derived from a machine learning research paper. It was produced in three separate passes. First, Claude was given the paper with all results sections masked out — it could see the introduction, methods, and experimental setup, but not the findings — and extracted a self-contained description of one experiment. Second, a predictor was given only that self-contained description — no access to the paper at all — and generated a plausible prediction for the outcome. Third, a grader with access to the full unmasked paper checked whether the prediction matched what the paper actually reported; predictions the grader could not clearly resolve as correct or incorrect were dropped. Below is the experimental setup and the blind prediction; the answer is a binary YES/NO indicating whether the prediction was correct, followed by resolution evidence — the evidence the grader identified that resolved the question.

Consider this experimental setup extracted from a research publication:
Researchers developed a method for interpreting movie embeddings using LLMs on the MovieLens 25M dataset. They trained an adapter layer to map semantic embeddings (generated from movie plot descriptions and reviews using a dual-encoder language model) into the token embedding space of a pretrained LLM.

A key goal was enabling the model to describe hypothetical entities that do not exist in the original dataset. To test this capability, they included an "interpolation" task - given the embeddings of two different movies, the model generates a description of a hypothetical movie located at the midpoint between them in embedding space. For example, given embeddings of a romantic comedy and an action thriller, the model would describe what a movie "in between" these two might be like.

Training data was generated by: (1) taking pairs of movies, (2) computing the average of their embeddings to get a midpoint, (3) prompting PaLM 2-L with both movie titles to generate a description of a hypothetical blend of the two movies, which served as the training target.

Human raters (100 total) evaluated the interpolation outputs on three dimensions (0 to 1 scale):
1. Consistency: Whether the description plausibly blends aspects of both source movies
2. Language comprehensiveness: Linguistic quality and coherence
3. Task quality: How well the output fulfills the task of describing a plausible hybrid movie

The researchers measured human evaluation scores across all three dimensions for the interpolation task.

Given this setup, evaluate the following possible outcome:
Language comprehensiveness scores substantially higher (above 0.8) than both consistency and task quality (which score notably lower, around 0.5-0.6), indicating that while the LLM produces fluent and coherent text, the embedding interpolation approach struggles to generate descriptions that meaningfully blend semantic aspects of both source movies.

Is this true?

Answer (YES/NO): NO